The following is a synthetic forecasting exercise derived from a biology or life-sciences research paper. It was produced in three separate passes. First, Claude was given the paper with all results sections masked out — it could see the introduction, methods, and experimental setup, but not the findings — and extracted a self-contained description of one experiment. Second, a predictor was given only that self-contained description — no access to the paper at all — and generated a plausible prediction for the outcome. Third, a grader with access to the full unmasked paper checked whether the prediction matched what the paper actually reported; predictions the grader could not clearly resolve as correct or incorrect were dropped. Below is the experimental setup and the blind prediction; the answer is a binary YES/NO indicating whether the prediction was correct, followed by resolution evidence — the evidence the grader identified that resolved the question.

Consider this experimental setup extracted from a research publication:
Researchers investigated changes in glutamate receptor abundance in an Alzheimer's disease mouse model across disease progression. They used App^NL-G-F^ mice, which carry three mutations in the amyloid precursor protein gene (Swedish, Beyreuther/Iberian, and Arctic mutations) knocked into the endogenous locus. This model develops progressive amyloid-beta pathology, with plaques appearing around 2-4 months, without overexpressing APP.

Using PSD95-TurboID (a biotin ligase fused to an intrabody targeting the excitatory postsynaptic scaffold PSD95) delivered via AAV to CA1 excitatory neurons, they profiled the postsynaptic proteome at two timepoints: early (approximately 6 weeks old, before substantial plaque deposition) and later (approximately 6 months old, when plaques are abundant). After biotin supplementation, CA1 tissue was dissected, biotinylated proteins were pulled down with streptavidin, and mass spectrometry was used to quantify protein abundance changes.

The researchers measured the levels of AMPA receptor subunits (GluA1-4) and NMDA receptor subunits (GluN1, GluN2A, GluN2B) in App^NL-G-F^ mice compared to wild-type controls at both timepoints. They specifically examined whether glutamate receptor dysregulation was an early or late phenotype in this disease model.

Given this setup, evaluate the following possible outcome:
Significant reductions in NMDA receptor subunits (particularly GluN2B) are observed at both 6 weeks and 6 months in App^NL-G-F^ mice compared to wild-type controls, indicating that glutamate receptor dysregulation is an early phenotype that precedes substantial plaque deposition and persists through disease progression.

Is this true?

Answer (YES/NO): YES